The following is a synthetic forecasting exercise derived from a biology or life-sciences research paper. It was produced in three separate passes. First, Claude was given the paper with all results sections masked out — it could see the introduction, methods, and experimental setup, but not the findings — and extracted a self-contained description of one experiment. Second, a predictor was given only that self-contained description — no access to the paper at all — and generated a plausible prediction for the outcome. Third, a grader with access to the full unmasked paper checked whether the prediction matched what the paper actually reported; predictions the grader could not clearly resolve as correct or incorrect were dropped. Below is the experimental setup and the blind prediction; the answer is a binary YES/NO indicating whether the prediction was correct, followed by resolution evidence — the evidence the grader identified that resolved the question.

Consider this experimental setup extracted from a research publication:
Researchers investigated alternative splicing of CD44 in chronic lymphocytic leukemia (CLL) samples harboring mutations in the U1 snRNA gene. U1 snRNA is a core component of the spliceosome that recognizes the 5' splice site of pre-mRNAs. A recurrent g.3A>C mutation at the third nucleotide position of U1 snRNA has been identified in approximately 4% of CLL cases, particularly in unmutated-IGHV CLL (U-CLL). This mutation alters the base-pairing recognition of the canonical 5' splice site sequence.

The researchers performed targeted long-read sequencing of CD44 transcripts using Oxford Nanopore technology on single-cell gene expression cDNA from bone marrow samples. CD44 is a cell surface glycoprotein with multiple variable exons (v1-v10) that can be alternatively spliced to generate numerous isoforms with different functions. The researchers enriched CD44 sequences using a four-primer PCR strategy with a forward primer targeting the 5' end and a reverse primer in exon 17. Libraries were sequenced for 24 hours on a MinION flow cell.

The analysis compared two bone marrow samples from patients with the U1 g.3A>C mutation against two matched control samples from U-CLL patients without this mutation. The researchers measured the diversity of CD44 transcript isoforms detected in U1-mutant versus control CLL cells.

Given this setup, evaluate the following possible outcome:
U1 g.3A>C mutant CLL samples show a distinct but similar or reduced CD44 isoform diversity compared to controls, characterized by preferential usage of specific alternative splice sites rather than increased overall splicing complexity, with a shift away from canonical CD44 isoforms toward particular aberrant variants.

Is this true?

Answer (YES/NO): NO